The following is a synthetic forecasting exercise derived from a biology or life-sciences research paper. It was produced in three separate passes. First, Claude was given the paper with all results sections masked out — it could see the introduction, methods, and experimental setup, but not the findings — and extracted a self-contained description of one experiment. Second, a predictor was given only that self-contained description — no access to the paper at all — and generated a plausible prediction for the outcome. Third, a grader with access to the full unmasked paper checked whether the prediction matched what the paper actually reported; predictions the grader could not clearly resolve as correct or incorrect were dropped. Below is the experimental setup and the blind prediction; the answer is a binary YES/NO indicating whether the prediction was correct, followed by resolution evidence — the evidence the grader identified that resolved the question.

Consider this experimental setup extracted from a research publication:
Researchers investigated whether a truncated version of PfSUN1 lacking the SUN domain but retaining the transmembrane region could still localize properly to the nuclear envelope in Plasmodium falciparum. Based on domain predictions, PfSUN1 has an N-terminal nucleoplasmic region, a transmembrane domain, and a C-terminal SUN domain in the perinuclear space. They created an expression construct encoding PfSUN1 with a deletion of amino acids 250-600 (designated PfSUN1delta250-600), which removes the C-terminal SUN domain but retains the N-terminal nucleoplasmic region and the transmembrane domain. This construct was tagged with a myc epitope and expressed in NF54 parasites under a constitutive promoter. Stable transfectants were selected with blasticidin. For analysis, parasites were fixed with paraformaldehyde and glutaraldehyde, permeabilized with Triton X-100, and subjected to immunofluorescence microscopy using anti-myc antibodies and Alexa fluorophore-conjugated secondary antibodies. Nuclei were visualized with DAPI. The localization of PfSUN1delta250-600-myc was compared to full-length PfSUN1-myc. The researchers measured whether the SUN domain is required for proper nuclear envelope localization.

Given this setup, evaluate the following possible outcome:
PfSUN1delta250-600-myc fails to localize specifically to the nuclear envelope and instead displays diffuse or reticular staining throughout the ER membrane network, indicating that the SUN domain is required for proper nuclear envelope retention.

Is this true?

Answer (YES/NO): NO